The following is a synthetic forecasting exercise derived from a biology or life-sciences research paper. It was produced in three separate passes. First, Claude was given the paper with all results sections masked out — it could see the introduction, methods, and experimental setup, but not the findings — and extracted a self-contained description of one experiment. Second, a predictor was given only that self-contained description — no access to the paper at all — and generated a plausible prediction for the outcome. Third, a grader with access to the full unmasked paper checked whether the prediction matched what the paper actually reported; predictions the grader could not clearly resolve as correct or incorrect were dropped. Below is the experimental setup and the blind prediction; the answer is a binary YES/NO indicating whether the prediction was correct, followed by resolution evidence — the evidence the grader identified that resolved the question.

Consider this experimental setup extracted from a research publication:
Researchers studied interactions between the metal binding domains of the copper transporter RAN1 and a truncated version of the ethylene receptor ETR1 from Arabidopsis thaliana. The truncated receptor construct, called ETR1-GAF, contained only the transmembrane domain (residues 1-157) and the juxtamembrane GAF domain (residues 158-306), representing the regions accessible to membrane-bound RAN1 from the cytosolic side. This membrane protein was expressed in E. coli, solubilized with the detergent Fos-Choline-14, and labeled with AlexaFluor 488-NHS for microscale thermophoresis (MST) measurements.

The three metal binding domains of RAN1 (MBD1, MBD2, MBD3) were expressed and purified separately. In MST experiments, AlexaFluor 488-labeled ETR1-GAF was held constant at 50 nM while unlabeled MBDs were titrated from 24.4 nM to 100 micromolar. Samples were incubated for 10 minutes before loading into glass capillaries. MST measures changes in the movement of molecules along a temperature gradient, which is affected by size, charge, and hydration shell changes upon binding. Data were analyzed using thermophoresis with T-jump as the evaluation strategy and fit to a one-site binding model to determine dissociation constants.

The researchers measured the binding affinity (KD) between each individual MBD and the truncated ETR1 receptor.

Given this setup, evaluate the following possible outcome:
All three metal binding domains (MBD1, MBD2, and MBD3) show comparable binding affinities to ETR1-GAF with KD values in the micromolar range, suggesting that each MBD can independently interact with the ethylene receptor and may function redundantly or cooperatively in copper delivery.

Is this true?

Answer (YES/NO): YES